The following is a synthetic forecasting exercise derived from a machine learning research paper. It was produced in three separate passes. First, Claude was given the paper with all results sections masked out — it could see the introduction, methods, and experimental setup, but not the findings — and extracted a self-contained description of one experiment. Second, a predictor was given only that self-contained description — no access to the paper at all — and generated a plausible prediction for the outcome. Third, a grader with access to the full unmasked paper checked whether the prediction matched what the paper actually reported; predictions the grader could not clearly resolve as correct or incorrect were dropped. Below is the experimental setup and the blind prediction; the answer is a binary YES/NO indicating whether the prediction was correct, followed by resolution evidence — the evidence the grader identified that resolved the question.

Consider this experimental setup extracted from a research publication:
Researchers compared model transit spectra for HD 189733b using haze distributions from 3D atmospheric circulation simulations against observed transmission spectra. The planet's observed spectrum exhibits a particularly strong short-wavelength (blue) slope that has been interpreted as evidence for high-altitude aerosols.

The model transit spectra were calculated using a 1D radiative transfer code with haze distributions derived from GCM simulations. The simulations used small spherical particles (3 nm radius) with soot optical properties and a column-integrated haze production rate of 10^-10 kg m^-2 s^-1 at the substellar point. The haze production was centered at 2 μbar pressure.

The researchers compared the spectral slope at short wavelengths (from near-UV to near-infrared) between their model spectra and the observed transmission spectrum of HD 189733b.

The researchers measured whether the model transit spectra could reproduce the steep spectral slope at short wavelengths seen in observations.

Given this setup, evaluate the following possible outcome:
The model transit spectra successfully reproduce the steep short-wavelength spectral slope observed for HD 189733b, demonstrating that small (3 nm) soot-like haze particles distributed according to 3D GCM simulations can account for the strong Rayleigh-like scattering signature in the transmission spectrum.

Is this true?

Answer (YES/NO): NO